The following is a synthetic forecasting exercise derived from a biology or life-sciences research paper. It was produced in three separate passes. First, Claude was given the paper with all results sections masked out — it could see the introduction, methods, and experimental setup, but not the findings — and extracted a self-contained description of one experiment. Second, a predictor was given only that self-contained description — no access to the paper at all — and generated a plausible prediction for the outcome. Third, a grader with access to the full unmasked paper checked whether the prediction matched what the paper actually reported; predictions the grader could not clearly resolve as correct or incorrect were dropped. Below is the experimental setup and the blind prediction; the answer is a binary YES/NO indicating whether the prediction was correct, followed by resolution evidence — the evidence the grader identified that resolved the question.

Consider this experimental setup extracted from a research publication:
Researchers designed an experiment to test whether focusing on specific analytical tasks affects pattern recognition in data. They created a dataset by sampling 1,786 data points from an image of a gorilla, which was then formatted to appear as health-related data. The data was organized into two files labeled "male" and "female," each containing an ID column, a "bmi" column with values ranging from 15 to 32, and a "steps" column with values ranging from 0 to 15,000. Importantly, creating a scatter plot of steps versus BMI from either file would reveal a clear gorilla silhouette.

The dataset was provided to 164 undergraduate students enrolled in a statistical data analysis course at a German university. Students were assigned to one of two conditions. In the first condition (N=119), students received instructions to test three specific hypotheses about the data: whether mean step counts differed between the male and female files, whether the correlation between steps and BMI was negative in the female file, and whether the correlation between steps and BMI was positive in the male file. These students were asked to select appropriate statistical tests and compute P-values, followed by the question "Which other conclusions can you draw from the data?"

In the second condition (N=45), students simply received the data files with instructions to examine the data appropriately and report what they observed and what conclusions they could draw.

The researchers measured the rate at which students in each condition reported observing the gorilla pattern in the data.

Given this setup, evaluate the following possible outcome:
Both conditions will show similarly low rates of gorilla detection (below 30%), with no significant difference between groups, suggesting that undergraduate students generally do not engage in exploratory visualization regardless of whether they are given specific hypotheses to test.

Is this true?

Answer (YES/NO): NO